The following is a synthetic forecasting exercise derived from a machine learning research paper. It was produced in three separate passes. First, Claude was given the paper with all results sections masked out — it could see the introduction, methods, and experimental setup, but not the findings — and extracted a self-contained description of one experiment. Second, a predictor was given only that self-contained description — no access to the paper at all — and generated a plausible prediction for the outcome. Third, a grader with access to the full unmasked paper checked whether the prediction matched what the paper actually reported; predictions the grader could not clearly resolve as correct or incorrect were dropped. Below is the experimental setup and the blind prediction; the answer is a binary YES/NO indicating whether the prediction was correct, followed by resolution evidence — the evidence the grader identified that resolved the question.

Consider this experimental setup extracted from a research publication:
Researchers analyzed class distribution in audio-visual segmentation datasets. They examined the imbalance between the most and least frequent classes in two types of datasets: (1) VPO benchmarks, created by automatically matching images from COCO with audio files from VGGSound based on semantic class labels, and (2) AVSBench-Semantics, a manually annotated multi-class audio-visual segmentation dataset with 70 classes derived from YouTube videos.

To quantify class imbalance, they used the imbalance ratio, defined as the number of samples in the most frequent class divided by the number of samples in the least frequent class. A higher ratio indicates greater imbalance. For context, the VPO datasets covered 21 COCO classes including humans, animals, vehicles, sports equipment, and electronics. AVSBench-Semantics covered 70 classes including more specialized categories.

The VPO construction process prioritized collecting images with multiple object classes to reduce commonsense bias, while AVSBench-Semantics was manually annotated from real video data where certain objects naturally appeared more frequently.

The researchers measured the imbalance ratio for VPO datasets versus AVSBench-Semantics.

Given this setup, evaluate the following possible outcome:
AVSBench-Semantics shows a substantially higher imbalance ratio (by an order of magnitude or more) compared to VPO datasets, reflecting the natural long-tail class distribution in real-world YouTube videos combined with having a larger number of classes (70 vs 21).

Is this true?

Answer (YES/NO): NO